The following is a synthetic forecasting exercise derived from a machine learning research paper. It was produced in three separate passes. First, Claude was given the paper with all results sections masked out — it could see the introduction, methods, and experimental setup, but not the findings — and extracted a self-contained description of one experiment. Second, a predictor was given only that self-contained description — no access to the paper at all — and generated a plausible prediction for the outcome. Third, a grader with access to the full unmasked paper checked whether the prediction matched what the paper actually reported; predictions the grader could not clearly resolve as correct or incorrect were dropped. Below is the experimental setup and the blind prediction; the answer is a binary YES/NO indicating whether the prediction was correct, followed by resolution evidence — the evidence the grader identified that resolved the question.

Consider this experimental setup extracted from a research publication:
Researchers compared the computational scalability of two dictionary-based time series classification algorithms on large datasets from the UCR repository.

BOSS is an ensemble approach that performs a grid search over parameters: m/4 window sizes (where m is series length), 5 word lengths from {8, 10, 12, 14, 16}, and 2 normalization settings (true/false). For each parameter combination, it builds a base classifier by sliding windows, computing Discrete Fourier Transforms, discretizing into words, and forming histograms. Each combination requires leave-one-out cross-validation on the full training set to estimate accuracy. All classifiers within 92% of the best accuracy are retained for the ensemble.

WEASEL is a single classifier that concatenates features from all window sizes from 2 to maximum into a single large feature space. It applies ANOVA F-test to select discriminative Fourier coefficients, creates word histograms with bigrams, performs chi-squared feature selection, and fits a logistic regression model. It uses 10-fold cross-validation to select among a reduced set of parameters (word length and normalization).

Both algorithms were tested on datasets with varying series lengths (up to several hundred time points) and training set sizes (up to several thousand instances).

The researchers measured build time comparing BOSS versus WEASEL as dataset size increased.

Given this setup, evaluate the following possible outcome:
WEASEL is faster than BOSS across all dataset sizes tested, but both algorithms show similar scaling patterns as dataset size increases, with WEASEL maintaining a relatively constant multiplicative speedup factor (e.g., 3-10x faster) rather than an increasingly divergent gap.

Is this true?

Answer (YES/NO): NO